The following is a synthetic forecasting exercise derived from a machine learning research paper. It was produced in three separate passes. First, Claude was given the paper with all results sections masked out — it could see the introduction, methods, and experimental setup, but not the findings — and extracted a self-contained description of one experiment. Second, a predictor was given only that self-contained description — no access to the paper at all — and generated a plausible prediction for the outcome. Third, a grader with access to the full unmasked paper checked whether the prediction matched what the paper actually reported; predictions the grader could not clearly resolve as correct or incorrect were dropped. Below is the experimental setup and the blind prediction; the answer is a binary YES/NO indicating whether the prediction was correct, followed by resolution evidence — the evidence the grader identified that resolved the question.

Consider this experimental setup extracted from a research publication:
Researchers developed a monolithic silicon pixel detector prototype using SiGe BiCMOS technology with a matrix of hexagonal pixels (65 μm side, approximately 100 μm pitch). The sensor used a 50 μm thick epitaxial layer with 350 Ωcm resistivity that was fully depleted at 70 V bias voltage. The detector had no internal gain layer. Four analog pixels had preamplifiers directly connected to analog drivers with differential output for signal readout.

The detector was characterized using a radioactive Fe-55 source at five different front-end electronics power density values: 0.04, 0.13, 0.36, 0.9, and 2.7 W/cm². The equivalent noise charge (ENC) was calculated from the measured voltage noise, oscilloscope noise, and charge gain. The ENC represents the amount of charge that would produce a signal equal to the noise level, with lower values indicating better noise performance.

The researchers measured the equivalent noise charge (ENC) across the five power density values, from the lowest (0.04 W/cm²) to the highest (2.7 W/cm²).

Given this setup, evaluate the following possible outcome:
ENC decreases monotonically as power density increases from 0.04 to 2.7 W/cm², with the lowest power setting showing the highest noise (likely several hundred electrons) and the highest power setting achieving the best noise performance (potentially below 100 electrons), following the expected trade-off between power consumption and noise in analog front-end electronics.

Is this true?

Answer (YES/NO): NO